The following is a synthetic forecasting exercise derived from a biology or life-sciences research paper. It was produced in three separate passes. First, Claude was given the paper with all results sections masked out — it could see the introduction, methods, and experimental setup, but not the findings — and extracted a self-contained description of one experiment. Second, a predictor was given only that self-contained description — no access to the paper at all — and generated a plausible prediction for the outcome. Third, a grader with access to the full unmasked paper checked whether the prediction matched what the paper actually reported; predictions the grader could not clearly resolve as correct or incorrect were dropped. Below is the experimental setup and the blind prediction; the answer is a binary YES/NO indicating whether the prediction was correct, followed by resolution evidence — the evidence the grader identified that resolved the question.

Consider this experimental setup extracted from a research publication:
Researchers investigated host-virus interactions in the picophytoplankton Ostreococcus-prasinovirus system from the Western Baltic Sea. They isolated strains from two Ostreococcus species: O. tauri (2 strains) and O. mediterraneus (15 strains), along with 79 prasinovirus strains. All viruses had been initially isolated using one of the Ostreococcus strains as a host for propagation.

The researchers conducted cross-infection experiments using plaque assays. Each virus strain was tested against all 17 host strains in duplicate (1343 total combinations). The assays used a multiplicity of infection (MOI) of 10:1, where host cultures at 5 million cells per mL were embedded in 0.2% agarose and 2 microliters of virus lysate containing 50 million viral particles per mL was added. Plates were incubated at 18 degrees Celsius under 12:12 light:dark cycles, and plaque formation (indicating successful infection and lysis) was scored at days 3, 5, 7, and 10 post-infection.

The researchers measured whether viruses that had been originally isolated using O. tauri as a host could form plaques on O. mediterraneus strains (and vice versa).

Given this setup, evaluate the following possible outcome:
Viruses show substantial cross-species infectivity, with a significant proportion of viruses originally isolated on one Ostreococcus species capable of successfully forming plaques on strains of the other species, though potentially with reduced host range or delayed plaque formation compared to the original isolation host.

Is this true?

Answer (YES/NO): NO